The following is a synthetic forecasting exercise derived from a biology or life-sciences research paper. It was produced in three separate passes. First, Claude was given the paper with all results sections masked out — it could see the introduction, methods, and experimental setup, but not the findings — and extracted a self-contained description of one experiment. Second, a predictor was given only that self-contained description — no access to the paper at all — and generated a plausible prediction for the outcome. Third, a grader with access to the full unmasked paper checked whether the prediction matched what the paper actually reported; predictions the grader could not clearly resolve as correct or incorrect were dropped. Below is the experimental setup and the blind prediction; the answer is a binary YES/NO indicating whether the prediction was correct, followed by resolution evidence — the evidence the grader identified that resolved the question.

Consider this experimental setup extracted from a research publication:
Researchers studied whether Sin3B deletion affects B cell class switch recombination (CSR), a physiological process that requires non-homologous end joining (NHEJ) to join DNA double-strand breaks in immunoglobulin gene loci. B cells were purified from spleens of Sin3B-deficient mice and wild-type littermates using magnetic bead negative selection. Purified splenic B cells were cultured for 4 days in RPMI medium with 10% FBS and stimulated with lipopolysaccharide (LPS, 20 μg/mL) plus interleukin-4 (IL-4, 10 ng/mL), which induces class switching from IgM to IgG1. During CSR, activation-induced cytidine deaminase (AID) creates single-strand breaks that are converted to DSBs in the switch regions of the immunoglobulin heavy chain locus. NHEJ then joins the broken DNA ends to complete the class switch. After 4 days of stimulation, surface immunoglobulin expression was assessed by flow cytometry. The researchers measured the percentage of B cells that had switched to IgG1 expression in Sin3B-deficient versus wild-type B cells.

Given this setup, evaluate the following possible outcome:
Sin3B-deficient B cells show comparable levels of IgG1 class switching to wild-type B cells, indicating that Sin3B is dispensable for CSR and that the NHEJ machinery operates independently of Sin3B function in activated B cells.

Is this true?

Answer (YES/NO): NO